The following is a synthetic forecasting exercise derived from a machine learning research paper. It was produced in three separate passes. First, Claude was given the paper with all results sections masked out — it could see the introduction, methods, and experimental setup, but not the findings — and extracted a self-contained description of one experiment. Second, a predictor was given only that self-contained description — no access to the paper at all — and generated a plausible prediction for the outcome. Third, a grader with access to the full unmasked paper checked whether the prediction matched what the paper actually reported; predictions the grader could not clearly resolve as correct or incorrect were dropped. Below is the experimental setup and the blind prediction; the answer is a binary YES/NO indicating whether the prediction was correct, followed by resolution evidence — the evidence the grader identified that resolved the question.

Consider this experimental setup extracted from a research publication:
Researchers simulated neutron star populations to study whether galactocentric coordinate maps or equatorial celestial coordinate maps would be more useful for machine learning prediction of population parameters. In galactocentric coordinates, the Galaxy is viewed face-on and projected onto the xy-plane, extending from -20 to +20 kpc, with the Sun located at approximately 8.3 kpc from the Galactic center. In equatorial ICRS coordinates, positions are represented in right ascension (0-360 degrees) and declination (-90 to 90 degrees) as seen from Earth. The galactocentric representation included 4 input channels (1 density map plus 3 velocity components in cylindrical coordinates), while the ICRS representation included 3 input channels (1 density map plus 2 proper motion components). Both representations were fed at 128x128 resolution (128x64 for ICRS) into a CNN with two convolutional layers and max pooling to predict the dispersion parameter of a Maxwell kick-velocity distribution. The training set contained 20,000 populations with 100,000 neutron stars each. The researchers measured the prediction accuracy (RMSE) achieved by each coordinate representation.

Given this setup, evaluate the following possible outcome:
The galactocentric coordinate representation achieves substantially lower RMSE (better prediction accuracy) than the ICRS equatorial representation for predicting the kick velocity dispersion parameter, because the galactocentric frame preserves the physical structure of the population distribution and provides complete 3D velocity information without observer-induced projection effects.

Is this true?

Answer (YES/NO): NO